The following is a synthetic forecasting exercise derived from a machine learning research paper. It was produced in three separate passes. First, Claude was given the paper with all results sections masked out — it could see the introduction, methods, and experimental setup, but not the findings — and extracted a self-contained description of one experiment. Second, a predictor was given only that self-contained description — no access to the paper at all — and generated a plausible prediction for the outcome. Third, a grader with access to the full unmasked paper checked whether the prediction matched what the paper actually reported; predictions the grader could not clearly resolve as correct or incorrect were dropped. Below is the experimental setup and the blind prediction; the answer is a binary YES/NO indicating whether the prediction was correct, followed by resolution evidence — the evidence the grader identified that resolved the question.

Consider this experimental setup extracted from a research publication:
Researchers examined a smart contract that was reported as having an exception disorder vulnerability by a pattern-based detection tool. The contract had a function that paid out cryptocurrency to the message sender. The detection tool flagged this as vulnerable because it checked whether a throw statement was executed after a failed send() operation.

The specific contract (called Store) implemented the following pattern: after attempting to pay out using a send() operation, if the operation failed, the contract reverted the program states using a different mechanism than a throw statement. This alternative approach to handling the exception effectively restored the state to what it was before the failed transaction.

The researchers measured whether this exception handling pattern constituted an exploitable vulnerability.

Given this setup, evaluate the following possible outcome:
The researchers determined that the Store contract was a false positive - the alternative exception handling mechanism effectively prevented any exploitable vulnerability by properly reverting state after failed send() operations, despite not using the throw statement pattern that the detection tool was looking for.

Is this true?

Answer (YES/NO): YES